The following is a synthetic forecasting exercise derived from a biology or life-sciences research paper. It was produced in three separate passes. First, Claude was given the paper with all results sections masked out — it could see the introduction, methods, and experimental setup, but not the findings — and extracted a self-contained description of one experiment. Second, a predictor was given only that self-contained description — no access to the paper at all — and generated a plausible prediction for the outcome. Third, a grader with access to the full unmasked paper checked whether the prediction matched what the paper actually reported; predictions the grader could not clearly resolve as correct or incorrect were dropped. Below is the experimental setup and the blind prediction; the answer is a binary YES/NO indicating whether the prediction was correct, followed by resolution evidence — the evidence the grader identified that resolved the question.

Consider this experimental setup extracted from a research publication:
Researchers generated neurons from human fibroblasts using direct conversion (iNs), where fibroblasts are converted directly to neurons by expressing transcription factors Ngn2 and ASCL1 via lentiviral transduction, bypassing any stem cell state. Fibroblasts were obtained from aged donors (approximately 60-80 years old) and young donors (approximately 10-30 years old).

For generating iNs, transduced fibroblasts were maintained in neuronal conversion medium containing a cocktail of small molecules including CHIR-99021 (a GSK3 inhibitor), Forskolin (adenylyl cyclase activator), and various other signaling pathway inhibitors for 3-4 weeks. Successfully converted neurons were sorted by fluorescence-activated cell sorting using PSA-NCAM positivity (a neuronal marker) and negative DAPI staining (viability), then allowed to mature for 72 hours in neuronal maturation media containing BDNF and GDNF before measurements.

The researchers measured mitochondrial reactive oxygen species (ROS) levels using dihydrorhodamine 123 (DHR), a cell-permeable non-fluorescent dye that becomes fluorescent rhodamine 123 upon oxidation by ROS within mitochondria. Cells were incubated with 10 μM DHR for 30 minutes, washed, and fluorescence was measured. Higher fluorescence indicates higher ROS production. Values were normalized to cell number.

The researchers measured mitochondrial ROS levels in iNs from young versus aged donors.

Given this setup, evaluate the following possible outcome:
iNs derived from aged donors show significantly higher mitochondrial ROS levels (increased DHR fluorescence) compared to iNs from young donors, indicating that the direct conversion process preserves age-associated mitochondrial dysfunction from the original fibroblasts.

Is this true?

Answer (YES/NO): YES